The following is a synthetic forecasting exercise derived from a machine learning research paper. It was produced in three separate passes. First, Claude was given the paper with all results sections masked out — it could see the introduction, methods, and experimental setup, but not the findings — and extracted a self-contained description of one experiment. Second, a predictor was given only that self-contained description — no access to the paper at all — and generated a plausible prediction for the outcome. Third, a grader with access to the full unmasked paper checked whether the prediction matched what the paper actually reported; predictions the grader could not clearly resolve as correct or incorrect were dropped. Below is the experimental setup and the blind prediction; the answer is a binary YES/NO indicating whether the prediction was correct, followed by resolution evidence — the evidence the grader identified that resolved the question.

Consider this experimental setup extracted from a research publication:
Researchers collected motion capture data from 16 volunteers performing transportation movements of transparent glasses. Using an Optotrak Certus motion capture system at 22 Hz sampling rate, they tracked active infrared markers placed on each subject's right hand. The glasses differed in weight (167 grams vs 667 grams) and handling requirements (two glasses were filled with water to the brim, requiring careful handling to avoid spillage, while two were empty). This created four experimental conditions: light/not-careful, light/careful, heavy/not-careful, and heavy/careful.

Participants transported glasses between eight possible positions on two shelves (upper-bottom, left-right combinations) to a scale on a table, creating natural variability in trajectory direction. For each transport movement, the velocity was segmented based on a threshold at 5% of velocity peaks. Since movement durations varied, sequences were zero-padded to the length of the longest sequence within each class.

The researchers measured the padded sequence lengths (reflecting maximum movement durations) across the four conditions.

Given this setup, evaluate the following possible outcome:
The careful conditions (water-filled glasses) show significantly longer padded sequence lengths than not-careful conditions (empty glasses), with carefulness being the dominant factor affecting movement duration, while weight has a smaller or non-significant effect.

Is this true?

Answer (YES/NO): YES